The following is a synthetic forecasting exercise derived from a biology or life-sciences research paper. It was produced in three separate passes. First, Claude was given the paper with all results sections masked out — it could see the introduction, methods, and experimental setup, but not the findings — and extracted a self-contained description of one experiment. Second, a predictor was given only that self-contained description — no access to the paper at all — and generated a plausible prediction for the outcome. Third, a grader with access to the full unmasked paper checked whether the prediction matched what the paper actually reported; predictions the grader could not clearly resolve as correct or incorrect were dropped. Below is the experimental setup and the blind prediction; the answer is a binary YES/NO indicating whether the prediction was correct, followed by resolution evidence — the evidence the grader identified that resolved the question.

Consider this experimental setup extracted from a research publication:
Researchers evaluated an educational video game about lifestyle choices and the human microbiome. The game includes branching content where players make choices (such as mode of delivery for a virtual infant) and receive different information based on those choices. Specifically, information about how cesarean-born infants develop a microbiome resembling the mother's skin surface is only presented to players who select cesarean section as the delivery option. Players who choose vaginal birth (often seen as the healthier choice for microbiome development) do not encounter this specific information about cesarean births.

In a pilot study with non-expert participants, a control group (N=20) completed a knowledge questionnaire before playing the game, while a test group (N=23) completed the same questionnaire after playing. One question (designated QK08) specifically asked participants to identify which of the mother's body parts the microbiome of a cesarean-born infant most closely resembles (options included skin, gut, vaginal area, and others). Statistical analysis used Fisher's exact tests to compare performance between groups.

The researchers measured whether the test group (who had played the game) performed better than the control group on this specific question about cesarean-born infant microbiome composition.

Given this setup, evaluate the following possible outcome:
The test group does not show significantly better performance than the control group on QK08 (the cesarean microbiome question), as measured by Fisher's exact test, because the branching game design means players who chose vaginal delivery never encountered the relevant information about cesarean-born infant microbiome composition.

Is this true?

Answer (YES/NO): YES